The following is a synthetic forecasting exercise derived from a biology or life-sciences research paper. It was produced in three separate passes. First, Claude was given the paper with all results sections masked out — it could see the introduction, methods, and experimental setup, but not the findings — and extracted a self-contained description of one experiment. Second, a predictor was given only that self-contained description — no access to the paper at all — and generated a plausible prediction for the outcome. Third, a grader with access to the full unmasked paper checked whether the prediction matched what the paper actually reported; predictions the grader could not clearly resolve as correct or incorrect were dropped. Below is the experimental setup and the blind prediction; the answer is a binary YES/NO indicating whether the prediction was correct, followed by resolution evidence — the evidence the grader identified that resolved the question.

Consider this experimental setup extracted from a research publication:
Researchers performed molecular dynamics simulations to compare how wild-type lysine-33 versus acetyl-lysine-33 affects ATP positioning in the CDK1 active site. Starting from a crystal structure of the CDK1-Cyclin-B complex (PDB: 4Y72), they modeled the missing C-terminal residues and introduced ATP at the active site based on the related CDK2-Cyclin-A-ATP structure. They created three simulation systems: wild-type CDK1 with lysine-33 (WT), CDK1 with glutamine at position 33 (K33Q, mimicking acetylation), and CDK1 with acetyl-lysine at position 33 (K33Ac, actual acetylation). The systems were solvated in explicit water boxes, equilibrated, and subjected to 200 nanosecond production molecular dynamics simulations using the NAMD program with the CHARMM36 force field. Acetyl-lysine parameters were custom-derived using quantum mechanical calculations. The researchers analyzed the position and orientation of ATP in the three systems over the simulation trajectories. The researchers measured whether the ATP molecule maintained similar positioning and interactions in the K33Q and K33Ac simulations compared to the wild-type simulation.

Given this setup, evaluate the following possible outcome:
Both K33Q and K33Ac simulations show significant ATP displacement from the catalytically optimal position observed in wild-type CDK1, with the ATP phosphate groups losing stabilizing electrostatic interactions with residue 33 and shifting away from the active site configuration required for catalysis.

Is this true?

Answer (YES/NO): NO